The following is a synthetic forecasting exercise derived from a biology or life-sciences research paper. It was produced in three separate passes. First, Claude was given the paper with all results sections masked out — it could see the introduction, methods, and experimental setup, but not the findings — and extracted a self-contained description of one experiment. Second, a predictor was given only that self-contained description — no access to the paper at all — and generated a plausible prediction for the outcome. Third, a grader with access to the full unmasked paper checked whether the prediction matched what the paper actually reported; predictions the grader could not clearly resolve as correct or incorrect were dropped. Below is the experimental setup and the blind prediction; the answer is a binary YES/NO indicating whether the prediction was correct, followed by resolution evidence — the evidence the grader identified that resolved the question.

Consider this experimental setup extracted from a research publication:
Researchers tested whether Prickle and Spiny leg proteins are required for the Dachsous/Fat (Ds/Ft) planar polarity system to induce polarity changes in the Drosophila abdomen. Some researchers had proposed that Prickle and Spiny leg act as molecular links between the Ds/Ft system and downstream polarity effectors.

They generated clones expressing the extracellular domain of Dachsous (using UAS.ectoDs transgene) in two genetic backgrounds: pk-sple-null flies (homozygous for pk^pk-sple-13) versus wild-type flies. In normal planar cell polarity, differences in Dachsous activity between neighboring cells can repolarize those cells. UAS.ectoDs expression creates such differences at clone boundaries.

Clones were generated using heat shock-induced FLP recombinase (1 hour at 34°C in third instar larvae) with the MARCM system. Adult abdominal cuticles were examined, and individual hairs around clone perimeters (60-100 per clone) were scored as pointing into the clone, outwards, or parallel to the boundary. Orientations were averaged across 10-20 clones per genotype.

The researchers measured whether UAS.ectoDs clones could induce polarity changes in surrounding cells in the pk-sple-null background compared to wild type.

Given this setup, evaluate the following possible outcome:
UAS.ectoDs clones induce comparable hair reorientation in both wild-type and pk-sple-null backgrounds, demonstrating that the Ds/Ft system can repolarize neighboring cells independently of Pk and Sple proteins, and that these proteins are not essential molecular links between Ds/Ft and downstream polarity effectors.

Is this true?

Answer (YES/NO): YES